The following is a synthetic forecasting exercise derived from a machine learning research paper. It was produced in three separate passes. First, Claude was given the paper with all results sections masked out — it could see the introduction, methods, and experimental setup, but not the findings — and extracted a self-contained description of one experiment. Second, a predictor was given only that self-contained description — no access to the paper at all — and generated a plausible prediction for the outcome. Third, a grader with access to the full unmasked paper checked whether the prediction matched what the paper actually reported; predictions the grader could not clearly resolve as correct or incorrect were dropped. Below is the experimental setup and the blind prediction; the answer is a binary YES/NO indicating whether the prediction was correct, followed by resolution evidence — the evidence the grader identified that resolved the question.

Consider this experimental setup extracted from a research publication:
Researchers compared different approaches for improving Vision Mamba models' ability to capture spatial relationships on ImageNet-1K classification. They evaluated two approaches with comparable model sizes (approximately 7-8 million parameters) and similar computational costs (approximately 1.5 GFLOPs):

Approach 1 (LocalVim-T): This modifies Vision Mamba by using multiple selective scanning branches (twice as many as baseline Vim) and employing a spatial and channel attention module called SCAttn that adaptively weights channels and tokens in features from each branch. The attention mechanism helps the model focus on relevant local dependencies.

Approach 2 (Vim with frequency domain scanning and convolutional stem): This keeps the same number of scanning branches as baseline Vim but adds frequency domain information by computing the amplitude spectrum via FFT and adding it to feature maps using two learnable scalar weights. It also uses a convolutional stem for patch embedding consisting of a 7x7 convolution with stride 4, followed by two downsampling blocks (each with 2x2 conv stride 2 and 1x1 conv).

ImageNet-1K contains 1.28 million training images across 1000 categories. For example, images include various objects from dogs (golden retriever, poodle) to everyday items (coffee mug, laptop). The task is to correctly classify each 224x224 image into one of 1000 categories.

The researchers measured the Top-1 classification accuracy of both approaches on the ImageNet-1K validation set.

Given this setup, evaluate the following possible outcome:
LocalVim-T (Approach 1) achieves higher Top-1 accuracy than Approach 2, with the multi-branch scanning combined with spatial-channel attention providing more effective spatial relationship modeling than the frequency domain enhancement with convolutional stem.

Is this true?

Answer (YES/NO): YES